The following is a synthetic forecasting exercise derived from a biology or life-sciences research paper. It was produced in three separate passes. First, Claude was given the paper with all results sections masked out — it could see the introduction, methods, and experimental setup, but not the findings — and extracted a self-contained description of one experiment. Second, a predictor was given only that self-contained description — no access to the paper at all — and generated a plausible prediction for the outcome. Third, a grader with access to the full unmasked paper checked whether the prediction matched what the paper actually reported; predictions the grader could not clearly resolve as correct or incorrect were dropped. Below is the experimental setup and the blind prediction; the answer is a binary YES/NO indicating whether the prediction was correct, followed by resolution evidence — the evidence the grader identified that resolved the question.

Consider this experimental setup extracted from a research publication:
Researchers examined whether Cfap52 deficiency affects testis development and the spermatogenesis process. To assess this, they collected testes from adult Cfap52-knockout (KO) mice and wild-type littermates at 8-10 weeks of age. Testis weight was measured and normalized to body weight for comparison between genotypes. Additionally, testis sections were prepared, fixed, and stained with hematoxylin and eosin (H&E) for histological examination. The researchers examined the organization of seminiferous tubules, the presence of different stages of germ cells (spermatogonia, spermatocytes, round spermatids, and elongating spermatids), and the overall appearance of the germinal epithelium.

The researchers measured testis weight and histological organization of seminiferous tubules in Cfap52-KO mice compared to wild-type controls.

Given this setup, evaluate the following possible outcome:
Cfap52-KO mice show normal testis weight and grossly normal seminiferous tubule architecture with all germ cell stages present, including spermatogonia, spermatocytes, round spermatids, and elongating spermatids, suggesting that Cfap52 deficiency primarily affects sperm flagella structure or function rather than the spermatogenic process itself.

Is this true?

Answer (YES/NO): YES